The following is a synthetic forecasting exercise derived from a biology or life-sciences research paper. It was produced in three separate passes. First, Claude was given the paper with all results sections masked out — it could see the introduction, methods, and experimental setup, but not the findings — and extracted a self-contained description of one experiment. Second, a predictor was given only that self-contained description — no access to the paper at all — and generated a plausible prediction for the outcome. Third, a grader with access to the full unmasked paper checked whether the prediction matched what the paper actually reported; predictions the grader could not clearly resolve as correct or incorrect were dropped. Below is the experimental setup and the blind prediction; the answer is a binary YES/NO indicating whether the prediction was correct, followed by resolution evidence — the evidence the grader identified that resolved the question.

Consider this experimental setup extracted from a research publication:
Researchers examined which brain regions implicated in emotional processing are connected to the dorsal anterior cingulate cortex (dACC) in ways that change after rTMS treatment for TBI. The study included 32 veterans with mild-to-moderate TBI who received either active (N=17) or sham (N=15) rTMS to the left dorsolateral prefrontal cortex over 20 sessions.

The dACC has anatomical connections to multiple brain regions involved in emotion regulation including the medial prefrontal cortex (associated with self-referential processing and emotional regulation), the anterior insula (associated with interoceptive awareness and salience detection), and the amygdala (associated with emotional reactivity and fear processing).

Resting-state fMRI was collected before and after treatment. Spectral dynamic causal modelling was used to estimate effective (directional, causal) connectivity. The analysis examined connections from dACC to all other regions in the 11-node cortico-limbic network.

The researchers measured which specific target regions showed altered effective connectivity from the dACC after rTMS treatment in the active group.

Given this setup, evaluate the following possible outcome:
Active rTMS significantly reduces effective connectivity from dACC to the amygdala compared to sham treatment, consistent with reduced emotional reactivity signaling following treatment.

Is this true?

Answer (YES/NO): NO